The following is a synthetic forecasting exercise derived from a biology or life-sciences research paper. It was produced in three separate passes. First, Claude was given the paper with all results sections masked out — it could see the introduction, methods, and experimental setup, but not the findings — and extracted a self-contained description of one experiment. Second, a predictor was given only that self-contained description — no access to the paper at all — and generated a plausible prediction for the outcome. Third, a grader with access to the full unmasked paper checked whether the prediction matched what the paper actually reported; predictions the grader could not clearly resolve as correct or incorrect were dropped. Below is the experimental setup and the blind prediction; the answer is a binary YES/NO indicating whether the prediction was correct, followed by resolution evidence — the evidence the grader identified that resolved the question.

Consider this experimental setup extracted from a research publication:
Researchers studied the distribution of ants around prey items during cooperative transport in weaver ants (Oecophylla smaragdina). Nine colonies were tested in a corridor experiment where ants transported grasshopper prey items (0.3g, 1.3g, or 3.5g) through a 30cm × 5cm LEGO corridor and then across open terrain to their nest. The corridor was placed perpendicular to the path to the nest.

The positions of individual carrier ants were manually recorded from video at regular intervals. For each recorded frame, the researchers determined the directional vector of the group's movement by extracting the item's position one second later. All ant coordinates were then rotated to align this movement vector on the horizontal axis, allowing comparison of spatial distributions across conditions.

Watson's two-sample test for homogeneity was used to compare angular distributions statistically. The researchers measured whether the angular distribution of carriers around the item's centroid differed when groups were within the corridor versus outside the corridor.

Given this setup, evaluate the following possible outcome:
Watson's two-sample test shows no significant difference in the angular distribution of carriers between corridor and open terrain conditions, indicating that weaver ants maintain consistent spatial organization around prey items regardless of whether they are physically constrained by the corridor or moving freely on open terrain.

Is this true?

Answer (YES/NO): NO